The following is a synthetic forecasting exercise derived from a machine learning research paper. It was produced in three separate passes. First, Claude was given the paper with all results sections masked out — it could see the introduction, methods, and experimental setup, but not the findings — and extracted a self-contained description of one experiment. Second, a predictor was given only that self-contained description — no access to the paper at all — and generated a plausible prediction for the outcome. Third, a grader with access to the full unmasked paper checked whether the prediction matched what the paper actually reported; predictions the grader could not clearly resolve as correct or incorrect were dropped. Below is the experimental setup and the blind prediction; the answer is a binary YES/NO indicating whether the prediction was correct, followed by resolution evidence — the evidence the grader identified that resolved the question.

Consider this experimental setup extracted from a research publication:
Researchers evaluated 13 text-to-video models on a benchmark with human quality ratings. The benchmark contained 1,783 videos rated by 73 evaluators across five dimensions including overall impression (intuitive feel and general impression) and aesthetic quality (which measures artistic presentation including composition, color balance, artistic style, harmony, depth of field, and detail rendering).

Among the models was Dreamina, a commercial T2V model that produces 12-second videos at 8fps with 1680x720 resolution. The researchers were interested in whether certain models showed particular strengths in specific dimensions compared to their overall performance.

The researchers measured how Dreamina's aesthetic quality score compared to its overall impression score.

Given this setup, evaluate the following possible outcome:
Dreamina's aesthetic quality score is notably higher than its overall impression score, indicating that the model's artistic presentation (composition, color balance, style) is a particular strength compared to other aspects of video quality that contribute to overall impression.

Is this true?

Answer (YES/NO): YES